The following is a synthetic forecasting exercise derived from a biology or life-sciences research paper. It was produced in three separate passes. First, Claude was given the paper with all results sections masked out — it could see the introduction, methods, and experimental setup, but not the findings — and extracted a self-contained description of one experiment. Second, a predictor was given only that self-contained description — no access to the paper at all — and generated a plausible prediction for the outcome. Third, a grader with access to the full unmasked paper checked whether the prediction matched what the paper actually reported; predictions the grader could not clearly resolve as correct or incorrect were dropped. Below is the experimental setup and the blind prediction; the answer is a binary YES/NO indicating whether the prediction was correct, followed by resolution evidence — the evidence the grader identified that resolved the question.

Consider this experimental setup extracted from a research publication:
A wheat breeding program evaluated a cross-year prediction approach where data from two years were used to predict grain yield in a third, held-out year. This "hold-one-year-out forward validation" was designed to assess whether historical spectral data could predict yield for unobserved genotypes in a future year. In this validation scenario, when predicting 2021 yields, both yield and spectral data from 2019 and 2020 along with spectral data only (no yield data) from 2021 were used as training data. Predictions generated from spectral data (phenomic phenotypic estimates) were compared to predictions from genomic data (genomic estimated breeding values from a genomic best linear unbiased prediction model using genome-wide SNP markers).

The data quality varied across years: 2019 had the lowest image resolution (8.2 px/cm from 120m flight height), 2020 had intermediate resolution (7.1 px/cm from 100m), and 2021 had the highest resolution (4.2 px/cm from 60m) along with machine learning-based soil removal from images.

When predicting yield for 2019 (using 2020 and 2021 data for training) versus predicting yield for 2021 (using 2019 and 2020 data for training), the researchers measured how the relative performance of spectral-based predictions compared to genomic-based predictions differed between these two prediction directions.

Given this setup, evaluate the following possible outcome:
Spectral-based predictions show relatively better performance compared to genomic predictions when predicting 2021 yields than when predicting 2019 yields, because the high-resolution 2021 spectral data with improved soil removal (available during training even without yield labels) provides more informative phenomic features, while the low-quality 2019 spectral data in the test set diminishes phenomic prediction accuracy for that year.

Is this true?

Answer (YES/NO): YES